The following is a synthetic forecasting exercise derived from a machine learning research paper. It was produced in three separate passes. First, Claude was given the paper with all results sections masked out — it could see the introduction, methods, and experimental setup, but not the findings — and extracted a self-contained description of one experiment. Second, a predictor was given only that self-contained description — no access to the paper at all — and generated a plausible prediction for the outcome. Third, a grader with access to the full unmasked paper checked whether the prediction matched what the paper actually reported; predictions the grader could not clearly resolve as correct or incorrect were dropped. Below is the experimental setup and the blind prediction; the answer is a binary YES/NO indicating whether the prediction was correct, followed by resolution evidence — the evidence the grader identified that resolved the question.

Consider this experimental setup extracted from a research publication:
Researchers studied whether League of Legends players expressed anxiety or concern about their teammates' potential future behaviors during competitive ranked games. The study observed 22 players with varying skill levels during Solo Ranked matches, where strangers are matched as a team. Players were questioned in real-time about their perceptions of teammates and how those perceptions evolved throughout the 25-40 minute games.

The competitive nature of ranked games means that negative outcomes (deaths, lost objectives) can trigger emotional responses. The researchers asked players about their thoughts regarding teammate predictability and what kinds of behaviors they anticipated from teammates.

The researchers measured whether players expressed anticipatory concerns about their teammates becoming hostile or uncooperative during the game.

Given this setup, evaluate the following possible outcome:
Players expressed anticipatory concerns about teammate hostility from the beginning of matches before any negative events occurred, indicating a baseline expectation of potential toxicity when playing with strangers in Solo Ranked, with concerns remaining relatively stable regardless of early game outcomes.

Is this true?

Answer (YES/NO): NO